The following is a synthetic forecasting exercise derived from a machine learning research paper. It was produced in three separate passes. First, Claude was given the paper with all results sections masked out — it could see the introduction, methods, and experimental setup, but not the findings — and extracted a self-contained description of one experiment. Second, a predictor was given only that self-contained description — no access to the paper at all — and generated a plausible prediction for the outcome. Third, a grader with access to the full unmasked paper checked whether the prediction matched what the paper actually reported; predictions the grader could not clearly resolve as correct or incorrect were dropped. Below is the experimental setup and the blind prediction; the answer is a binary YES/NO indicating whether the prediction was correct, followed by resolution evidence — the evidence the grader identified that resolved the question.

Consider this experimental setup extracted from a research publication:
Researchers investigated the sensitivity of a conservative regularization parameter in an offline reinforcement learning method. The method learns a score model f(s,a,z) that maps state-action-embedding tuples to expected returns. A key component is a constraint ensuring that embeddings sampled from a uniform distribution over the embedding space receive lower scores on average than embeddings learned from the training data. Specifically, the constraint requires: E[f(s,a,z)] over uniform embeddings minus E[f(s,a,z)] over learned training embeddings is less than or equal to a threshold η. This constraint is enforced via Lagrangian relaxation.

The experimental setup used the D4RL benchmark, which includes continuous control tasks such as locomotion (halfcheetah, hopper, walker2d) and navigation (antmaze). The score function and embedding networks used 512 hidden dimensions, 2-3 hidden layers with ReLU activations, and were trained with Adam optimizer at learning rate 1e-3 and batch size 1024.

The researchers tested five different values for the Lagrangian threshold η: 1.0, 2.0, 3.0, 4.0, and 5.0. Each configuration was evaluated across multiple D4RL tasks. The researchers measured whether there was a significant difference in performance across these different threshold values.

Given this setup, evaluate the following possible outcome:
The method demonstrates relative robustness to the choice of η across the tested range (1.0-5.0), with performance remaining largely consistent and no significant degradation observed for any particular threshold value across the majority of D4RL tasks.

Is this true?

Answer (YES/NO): YES